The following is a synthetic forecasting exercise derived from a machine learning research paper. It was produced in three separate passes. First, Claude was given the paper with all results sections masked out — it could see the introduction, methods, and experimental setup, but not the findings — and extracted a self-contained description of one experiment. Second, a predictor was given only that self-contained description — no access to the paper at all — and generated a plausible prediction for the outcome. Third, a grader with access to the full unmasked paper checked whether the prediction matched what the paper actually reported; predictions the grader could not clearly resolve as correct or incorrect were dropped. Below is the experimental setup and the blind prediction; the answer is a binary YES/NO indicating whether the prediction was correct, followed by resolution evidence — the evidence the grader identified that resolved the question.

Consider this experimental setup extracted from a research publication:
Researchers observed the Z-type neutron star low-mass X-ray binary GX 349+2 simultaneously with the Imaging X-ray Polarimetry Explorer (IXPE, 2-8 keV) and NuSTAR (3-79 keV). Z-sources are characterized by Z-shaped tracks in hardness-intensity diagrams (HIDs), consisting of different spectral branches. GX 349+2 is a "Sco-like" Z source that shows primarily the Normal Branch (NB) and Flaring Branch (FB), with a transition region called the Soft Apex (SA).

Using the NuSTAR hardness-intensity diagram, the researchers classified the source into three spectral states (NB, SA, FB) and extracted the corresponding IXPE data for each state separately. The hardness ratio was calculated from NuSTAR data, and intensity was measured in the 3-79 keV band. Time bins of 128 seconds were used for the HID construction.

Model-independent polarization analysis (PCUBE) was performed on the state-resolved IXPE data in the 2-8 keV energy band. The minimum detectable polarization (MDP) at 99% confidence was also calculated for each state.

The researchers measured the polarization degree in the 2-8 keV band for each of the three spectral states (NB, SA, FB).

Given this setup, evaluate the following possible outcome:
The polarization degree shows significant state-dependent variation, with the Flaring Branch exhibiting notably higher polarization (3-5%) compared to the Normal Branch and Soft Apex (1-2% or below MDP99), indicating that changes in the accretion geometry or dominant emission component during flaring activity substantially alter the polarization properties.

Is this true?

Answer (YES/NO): NO